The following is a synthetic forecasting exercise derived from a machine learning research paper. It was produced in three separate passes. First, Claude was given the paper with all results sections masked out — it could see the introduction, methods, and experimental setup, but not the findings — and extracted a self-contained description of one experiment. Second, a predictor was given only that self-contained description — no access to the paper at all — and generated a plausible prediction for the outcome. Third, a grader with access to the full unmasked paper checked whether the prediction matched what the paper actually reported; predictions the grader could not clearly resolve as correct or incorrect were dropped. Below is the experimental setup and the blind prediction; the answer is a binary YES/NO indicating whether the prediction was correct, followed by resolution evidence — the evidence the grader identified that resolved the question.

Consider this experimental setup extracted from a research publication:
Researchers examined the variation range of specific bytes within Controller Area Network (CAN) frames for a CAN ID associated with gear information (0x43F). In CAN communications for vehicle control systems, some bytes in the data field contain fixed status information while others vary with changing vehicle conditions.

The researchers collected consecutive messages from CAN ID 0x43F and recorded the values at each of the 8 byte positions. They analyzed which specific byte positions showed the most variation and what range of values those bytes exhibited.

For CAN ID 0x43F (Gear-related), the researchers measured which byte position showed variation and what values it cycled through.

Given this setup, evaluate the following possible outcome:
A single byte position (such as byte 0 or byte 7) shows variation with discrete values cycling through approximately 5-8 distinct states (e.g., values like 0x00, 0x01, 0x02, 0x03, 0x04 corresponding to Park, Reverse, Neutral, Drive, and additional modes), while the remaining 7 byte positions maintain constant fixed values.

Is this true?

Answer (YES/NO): NO